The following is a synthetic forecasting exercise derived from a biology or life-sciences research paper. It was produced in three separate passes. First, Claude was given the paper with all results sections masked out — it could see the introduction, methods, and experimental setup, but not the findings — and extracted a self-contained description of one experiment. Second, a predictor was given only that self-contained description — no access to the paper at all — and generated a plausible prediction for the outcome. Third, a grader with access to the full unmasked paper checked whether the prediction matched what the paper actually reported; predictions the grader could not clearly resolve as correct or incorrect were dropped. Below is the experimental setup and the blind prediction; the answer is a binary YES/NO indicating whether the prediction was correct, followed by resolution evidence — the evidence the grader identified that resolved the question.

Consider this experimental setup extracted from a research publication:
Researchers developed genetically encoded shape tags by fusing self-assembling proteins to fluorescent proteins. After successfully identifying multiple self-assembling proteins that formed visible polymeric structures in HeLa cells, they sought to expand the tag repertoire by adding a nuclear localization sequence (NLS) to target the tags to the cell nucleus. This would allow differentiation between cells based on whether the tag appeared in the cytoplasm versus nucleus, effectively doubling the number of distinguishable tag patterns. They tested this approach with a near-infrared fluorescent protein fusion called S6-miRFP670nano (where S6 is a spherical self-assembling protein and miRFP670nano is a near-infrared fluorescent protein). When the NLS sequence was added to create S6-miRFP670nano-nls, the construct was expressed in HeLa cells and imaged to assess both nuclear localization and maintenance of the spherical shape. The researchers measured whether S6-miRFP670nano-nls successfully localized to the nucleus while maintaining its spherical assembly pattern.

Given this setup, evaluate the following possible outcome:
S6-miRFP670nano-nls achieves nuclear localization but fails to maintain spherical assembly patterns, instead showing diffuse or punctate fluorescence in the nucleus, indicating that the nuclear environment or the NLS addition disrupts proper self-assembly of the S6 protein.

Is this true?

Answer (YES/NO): NO